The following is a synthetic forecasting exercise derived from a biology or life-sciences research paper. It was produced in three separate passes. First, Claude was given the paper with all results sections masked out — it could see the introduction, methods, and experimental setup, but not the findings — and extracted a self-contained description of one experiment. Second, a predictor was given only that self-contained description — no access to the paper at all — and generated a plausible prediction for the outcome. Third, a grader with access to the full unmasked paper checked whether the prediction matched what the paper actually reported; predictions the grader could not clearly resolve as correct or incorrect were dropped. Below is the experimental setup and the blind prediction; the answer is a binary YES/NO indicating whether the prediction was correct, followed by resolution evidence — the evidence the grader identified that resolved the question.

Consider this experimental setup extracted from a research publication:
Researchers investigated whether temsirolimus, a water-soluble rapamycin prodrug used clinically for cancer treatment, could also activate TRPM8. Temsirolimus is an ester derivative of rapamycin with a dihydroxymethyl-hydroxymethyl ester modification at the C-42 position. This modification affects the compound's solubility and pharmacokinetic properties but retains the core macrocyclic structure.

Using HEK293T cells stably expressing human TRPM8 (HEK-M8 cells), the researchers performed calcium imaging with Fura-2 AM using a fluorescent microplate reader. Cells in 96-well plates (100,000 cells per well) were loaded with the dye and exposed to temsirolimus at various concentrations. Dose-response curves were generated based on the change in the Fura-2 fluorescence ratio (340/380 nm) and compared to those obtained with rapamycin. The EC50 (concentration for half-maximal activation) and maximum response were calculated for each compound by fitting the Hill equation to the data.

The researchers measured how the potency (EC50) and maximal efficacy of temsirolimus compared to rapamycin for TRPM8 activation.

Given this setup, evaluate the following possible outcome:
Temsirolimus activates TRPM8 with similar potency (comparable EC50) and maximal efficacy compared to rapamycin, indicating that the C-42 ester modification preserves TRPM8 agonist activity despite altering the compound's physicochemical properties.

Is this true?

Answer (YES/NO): NO